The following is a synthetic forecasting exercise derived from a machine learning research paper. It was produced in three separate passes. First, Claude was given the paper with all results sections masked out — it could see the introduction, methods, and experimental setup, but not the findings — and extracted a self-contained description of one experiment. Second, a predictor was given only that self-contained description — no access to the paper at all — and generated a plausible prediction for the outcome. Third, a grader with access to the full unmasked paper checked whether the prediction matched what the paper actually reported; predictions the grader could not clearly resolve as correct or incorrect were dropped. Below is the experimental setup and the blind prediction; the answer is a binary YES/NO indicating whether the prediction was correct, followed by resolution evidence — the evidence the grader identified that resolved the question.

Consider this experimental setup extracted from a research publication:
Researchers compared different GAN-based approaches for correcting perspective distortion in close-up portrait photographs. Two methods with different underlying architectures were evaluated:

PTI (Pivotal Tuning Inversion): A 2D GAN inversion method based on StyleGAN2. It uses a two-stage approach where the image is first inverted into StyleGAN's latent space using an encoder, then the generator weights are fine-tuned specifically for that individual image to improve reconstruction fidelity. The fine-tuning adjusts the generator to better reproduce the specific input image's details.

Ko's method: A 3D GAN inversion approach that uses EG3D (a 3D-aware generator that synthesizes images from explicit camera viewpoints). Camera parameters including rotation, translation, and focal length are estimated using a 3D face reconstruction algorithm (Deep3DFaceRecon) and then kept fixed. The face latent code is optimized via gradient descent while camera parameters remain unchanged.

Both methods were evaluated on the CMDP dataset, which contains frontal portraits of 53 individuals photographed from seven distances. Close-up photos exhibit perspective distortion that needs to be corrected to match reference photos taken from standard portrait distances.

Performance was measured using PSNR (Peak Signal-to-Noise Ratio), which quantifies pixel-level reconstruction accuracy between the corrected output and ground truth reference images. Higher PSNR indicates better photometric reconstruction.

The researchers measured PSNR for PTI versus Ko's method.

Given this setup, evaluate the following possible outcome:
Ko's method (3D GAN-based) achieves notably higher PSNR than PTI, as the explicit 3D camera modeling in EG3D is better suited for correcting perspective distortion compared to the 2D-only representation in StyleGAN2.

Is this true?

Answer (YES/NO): NO